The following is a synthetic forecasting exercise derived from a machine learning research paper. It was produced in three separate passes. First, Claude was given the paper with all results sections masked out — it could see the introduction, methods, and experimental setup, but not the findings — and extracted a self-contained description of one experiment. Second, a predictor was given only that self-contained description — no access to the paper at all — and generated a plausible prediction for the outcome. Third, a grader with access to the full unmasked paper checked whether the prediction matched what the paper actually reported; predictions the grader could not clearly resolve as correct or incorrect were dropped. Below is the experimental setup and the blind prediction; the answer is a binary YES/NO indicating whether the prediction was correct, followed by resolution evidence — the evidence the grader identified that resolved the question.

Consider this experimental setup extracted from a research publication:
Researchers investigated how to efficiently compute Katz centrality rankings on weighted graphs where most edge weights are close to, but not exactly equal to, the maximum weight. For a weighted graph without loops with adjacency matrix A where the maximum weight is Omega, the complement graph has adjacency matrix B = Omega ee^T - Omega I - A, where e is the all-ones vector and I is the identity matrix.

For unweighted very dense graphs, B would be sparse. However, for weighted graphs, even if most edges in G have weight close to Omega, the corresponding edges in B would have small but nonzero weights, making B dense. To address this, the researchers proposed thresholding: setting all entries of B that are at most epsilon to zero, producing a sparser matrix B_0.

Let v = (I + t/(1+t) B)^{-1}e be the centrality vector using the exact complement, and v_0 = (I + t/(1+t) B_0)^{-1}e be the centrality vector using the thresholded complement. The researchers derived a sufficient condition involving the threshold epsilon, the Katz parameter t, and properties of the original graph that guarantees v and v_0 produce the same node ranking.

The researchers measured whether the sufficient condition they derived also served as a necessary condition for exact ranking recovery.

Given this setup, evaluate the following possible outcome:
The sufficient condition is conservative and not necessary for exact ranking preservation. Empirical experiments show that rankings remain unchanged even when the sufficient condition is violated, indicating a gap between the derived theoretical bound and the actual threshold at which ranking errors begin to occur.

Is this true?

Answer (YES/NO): NO